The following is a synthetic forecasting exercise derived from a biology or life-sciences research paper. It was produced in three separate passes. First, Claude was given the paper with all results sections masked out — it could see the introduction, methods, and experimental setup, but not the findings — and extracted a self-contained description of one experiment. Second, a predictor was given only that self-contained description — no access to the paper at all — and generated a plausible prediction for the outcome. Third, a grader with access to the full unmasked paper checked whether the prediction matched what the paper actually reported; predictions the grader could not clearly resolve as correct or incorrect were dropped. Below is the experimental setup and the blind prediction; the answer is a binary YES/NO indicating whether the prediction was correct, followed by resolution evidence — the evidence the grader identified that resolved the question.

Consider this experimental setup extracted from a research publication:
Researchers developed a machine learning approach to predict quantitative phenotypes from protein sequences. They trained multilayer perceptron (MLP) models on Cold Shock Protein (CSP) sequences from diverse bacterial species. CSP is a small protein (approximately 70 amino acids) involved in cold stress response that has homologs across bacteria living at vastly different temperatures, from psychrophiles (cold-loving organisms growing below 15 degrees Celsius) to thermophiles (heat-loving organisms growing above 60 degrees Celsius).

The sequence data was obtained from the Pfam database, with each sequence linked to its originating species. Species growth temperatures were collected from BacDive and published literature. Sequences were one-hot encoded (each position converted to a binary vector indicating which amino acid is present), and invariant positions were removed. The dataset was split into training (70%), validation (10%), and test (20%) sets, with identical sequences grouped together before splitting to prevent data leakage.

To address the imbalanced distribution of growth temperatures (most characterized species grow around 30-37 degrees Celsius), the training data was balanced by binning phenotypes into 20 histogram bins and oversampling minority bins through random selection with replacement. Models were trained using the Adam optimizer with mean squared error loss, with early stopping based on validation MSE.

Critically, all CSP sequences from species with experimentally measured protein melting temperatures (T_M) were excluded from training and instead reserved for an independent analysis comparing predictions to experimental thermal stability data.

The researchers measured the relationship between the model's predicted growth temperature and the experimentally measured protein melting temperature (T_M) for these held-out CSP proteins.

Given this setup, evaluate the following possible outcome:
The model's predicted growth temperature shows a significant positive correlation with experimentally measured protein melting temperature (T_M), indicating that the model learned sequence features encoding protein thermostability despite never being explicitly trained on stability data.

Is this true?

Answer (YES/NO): YES